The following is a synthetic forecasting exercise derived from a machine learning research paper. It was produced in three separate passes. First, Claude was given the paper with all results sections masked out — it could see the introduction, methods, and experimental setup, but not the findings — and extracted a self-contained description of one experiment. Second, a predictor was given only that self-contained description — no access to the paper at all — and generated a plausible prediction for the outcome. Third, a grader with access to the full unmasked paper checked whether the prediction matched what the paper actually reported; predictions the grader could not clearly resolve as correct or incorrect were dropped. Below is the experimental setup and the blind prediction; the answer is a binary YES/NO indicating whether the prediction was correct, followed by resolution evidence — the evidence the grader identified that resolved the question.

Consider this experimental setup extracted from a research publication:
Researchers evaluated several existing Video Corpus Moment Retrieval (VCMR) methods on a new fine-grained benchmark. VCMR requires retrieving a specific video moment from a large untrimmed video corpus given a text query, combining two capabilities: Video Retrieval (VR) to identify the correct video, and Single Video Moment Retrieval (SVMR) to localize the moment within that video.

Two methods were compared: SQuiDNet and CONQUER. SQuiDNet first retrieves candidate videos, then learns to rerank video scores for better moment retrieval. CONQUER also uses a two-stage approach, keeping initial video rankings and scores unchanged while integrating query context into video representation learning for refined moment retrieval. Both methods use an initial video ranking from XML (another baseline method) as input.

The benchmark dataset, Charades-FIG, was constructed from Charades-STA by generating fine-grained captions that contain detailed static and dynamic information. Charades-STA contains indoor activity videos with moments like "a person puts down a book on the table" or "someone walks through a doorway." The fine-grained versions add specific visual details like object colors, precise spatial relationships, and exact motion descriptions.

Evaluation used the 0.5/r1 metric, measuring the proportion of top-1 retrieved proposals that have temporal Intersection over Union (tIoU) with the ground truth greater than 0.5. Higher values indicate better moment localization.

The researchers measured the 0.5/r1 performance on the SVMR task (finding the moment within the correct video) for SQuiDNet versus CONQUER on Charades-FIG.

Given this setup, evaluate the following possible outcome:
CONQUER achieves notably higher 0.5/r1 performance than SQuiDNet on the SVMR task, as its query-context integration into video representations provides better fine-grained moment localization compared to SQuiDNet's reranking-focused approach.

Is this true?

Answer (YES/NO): YES